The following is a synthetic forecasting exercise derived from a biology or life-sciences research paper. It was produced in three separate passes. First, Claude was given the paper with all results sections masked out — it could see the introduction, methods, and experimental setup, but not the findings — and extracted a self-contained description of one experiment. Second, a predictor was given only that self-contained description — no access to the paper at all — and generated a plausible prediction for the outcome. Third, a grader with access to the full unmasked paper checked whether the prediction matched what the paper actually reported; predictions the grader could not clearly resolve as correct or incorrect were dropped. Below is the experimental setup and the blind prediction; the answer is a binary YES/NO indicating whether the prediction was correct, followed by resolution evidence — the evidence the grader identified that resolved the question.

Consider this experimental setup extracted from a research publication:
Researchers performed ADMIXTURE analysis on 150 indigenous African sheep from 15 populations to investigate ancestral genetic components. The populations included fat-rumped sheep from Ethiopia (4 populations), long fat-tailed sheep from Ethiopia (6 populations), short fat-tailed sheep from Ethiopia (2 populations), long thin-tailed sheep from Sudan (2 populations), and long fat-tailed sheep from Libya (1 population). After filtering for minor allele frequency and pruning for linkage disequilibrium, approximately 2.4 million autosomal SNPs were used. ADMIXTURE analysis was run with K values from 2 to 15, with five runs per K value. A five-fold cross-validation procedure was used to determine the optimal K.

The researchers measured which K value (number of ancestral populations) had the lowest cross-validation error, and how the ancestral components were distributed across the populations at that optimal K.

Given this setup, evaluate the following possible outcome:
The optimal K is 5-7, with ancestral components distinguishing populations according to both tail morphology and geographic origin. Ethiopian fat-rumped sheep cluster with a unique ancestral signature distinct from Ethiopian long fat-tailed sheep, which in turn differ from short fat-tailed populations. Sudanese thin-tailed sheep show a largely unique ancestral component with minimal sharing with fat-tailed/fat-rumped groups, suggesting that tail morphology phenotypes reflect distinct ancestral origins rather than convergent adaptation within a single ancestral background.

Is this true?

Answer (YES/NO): NO